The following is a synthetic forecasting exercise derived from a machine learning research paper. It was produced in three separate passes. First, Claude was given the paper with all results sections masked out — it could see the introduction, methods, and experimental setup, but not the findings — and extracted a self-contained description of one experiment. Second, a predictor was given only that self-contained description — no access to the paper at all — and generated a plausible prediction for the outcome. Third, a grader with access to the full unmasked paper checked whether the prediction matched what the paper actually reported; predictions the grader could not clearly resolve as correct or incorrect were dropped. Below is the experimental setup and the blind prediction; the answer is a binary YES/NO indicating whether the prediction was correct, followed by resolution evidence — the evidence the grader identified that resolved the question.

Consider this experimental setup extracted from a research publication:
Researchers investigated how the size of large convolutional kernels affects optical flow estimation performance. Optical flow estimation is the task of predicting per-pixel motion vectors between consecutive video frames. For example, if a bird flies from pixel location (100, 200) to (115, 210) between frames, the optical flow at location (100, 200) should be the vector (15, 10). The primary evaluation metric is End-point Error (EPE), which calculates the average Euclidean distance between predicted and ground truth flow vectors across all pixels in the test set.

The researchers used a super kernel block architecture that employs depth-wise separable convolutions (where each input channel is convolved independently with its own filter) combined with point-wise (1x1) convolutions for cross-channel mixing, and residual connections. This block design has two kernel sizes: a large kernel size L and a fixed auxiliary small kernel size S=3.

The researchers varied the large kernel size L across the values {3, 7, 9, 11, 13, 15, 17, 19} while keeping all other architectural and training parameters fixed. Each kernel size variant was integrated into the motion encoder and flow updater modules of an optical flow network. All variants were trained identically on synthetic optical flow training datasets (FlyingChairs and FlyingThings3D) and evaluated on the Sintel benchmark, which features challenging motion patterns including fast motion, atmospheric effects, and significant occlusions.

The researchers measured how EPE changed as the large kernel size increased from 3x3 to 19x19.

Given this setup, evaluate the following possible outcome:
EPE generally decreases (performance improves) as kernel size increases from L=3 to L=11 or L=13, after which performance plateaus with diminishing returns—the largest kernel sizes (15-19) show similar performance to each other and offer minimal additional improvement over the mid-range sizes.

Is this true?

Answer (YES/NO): NO